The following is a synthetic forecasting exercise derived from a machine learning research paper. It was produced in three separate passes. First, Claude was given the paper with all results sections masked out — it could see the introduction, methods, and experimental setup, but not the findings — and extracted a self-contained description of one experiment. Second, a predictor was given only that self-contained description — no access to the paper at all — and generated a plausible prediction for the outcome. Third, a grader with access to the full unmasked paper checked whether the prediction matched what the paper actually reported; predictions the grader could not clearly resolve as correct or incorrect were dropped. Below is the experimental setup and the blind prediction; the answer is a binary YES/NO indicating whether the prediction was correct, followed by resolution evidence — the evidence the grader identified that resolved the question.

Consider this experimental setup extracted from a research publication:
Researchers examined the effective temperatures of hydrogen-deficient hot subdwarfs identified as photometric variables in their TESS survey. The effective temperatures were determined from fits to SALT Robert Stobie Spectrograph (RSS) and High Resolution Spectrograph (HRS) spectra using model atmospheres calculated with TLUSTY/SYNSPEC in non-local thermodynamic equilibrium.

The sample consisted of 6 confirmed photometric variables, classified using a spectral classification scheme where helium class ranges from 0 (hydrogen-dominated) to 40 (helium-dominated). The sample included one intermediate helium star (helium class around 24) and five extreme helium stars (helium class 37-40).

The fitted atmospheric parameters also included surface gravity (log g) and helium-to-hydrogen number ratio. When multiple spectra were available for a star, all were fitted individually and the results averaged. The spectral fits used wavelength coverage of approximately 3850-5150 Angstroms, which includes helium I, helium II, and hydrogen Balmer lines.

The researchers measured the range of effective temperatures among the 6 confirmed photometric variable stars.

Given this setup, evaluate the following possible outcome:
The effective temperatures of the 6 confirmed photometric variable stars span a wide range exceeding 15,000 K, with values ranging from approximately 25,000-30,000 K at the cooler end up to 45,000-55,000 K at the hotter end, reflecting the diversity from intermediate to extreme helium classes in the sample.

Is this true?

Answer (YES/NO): NO